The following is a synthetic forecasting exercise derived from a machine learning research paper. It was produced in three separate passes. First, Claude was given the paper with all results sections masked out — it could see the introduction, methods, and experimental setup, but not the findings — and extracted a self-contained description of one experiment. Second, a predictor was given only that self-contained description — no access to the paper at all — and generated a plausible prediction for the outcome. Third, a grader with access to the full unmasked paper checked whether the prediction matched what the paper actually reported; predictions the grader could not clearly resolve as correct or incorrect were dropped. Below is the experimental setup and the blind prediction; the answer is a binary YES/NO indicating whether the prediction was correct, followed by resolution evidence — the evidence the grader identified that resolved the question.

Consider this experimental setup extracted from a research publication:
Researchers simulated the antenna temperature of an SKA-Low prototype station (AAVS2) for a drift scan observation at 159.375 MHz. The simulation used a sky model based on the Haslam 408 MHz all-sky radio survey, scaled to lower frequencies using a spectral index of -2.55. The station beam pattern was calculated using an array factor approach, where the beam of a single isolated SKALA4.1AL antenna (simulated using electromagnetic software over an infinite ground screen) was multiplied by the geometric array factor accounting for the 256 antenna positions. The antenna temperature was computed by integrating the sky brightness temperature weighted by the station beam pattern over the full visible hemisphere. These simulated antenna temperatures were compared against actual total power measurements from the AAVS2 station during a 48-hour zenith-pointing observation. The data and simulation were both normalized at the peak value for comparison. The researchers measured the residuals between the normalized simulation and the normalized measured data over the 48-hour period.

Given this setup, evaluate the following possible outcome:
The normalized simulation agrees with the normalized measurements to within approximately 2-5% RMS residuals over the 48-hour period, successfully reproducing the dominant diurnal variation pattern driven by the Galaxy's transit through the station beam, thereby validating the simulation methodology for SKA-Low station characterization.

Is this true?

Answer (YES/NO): NO